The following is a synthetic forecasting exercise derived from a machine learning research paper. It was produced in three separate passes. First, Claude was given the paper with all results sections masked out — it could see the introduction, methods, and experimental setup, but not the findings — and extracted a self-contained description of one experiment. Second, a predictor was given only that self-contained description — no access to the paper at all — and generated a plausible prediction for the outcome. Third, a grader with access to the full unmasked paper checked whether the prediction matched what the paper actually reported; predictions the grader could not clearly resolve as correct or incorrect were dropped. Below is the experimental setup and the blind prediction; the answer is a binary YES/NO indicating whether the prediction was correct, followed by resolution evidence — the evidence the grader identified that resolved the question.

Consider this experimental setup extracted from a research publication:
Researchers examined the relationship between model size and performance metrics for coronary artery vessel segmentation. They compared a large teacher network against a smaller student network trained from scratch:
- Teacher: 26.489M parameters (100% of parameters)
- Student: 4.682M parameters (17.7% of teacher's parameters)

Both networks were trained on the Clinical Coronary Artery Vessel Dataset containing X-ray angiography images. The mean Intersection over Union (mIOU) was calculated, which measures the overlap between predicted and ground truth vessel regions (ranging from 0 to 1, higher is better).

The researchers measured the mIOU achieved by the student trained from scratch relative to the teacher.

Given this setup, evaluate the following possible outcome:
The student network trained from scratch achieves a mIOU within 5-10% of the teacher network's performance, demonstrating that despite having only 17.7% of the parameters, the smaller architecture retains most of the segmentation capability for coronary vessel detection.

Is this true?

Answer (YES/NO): NO